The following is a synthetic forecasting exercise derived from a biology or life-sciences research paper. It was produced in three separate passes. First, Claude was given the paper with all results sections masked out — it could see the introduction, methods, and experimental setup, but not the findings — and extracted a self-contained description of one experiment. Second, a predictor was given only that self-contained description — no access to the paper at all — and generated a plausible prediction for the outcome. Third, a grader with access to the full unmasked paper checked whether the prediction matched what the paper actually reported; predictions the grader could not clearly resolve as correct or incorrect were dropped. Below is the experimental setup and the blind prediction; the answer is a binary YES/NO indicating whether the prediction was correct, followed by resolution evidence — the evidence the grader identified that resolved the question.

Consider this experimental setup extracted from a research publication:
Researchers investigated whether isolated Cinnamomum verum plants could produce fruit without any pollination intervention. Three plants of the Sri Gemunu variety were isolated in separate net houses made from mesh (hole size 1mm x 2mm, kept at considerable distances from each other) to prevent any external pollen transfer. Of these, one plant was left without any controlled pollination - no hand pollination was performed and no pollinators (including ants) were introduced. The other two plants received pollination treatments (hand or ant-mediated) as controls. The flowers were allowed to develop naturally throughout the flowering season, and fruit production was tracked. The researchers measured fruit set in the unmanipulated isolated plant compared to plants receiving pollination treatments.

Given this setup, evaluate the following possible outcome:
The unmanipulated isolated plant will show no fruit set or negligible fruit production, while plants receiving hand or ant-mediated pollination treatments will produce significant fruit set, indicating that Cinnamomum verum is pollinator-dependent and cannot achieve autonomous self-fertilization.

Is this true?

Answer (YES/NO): YES